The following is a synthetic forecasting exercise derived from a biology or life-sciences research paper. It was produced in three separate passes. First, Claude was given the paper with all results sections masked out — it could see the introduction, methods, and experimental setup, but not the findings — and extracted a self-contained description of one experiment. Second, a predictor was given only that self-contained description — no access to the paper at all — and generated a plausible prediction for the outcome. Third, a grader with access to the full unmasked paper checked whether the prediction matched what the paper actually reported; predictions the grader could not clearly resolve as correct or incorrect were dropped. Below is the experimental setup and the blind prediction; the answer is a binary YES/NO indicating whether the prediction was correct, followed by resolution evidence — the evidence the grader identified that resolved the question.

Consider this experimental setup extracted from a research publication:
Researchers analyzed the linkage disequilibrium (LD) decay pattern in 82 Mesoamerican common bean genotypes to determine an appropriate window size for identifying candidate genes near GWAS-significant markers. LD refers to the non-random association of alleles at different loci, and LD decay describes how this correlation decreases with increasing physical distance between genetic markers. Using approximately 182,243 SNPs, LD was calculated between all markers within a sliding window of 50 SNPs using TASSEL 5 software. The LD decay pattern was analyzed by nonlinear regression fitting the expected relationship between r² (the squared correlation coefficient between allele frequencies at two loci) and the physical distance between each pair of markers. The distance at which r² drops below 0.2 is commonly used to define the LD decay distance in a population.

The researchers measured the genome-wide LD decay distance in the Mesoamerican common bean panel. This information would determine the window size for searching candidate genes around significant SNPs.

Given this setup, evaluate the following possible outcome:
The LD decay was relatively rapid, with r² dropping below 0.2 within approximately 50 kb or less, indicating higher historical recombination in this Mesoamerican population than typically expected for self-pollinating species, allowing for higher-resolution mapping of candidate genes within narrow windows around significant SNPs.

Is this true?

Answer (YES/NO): NO